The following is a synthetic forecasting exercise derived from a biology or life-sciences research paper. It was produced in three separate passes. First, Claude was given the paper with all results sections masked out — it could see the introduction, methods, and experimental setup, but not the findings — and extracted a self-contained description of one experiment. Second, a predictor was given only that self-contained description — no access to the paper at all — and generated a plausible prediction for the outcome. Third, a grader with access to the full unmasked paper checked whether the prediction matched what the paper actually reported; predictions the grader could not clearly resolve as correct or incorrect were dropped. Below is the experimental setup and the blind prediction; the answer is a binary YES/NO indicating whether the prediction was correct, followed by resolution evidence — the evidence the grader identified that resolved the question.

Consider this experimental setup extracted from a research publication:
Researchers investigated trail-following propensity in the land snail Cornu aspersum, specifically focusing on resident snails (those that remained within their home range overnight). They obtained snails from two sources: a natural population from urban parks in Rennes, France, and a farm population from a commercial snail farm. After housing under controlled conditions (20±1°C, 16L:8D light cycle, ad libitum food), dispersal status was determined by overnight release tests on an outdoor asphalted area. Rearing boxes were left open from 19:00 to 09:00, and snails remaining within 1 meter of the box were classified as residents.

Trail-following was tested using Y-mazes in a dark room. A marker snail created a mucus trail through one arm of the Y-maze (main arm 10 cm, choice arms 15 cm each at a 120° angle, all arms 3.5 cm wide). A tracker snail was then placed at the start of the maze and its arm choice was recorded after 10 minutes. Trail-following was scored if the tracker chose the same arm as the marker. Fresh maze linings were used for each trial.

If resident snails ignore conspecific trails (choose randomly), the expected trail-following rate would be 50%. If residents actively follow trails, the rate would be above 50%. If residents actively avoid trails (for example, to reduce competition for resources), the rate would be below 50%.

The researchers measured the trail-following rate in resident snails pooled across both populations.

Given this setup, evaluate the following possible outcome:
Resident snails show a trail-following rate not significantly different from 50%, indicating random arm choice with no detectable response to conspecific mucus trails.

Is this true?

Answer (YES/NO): YES